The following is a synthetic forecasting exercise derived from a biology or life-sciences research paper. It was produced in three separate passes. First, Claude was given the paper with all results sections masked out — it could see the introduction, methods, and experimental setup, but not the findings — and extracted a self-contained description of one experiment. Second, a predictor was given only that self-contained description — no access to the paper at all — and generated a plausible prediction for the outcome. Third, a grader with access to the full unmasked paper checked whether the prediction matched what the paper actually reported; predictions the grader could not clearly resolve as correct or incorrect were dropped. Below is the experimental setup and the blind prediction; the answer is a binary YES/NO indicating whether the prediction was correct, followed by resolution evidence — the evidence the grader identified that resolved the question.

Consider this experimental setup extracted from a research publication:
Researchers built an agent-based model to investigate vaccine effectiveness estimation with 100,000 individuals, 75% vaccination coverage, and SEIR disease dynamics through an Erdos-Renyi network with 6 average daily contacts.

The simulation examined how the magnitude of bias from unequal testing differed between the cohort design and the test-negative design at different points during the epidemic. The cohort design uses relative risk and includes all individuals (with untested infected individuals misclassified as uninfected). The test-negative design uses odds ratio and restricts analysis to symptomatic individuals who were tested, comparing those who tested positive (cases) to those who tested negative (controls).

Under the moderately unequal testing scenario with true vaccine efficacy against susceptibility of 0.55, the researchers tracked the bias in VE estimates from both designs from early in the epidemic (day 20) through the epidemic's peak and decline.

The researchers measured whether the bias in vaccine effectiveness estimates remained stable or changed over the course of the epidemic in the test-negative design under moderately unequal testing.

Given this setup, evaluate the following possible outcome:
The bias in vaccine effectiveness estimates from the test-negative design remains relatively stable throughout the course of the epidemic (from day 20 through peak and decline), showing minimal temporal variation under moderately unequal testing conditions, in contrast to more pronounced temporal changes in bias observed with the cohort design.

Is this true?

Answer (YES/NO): NO